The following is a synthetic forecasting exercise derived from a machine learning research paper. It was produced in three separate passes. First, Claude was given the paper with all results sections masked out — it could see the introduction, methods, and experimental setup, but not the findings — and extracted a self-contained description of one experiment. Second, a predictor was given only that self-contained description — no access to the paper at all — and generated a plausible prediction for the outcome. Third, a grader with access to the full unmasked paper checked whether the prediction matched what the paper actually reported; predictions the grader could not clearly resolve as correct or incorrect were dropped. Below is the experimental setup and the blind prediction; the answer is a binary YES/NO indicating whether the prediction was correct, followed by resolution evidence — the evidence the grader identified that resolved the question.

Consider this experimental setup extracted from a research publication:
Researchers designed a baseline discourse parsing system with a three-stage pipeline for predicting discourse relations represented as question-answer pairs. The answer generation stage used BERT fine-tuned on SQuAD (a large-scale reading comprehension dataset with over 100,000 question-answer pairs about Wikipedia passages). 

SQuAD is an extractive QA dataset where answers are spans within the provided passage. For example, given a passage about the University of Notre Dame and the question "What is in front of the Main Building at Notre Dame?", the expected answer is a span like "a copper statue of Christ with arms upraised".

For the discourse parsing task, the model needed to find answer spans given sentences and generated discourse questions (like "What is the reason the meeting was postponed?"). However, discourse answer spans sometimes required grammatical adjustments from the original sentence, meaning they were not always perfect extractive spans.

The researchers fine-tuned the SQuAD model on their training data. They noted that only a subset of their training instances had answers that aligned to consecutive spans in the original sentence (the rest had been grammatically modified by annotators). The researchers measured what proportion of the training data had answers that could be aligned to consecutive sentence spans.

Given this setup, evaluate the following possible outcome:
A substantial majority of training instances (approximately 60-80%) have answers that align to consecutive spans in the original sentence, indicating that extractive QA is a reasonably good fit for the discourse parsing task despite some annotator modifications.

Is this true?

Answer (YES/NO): NO